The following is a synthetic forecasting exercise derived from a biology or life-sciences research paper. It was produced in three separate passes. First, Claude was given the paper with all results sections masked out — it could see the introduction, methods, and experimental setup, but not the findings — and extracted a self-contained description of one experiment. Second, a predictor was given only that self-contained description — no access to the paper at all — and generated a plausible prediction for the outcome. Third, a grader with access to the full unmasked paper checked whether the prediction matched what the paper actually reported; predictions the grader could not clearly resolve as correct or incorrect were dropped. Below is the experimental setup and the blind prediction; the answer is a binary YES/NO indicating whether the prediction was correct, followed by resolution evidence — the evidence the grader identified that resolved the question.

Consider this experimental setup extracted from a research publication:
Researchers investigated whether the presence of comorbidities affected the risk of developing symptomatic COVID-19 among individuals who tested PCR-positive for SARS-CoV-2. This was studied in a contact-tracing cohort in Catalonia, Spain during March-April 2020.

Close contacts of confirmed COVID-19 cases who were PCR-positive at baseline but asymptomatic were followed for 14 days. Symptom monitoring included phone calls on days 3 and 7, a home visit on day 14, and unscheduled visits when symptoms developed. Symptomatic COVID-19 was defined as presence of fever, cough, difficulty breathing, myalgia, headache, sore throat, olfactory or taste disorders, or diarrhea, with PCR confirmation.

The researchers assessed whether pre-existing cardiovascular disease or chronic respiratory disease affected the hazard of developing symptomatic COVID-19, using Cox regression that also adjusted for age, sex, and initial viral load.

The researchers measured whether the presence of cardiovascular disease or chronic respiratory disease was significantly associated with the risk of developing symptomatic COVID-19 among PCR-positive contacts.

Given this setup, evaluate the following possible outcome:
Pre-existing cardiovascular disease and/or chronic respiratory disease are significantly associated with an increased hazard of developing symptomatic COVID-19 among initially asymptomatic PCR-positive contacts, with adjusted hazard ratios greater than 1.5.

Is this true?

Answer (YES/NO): NO